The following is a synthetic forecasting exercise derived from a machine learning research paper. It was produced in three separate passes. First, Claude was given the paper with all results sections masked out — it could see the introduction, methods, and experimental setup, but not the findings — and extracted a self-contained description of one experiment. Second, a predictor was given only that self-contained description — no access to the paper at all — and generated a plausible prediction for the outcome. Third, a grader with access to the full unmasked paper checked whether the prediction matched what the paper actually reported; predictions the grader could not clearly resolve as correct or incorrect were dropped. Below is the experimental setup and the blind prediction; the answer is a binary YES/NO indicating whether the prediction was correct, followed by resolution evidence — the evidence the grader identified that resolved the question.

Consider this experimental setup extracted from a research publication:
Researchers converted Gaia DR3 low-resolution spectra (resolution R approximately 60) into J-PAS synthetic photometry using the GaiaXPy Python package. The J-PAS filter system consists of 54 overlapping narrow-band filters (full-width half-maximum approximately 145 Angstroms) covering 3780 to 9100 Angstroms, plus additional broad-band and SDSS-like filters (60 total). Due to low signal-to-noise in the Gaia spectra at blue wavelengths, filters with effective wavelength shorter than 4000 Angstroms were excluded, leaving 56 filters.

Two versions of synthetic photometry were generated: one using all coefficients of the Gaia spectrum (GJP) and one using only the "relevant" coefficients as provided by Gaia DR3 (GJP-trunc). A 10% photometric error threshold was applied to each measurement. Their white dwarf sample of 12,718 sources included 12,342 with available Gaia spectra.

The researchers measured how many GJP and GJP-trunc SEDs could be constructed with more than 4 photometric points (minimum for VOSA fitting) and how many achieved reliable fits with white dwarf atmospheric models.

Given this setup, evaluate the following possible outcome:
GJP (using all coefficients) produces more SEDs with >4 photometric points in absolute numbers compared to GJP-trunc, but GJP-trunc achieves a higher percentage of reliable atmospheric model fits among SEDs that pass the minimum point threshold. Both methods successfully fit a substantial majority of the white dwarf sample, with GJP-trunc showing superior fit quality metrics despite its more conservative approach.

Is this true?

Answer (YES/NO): NO